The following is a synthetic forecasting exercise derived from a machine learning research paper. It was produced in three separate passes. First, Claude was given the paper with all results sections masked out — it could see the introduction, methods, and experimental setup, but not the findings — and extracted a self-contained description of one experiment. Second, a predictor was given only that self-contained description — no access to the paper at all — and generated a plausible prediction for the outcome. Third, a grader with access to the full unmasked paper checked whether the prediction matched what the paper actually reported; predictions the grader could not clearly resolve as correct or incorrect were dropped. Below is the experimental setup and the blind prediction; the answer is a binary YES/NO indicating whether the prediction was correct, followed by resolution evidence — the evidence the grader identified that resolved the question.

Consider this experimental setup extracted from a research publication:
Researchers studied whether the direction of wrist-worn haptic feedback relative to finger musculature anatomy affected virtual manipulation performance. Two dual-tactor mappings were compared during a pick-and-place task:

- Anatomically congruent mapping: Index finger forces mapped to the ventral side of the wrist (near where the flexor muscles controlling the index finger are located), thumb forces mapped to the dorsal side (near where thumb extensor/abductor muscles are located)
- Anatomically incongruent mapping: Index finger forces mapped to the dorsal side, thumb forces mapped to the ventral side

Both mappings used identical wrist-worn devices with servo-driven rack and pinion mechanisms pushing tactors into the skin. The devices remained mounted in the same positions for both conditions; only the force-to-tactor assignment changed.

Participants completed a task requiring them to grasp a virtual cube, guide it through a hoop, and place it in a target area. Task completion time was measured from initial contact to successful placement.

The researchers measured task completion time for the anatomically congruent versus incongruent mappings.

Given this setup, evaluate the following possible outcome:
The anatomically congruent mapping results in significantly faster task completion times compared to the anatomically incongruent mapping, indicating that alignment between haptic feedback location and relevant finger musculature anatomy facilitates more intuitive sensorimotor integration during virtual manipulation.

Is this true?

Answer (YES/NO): NO